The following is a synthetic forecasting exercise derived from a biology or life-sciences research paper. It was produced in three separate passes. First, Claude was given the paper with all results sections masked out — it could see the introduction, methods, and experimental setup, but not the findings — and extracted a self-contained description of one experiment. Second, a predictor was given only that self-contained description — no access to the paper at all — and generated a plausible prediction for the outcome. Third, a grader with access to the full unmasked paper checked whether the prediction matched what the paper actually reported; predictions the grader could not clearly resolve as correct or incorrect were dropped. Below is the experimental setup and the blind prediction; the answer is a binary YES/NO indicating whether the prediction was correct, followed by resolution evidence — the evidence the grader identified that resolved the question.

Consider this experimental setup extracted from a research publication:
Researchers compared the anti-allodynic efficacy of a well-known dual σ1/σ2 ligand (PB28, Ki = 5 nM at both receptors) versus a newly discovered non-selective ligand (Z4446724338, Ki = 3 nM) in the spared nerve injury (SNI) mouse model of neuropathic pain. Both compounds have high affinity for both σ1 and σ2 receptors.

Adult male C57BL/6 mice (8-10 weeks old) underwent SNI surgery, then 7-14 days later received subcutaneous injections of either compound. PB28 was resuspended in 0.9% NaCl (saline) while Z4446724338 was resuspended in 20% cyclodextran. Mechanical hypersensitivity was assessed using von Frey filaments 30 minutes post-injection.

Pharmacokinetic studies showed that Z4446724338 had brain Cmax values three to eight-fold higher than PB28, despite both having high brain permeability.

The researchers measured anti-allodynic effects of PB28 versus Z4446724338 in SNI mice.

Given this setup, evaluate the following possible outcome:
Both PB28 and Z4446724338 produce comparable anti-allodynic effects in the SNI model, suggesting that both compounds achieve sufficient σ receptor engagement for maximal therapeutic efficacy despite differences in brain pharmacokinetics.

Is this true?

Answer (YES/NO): NO